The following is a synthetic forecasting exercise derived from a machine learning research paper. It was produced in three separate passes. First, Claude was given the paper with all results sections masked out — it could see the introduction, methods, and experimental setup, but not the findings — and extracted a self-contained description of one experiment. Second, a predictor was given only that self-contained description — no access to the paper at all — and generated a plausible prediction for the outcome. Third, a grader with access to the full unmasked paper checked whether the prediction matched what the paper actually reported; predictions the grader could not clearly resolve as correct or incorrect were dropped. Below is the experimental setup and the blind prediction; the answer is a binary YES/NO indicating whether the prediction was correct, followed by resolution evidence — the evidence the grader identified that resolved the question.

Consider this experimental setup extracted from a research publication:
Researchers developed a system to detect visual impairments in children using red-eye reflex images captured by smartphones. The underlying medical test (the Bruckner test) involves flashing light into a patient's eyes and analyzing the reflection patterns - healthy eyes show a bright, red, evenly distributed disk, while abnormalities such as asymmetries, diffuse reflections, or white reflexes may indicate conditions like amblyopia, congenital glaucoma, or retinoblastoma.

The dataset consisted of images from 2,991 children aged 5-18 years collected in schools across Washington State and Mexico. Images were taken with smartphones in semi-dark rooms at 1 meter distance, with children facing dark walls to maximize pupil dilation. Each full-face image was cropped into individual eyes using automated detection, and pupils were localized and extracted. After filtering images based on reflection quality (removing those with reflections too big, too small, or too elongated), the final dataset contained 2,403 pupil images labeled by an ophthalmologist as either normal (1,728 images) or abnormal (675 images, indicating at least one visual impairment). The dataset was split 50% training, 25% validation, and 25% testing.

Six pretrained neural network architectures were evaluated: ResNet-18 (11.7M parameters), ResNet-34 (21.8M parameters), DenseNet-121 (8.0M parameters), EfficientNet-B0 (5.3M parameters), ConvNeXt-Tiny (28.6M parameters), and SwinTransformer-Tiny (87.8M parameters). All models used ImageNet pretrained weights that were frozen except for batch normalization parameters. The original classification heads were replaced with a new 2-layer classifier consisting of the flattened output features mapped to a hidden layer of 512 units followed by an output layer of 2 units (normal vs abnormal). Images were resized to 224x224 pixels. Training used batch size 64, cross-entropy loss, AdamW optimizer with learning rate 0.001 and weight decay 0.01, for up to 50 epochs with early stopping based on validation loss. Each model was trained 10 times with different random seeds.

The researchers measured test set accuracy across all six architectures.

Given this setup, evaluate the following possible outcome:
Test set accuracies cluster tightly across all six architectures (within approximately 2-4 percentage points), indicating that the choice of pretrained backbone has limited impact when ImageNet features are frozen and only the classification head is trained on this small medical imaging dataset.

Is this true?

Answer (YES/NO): NO